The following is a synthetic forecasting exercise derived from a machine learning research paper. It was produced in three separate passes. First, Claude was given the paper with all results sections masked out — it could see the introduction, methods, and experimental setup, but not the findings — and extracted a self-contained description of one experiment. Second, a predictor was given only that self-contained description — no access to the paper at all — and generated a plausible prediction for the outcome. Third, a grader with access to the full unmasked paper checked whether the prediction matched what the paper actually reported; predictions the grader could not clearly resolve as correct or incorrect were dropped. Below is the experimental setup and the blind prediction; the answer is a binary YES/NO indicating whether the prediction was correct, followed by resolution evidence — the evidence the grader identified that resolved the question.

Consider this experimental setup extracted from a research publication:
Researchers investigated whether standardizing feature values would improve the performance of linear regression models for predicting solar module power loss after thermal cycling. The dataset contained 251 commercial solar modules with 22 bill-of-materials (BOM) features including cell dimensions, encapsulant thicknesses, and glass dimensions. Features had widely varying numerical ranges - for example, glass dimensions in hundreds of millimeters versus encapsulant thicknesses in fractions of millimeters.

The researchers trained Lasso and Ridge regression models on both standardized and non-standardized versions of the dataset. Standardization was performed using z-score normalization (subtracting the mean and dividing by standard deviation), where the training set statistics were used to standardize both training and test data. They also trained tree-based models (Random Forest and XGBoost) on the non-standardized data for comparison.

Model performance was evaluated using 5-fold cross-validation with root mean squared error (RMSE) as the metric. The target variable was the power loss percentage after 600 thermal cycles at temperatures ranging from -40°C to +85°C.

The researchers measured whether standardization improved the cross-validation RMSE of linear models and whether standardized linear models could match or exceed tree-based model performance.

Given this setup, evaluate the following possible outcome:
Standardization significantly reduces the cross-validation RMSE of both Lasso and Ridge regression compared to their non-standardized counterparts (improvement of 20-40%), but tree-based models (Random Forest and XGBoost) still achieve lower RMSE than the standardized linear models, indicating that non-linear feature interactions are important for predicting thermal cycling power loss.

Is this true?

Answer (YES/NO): NO